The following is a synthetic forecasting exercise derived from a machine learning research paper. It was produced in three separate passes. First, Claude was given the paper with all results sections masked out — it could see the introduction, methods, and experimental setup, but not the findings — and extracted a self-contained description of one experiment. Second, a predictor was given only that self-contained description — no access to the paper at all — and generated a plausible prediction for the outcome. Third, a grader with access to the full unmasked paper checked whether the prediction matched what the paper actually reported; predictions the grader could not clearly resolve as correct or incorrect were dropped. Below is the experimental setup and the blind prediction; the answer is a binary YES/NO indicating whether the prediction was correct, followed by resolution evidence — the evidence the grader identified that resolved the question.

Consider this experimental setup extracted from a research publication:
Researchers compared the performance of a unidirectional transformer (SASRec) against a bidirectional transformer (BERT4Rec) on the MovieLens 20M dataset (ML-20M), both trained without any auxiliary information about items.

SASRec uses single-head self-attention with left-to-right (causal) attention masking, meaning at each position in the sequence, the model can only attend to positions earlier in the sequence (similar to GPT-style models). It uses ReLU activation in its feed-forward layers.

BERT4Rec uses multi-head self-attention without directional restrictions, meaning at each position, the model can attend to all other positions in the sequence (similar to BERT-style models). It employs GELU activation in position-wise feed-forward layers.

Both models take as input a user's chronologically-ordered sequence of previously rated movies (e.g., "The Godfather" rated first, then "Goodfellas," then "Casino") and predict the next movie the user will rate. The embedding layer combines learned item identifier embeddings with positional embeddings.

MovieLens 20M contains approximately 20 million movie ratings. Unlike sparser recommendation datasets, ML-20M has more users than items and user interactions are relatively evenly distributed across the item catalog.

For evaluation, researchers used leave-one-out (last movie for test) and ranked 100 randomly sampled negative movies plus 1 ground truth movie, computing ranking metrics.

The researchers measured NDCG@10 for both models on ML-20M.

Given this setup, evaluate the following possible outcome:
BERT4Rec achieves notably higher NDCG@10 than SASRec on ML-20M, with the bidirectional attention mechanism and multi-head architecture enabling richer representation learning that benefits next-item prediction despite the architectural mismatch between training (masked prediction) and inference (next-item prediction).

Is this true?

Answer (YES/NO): NO